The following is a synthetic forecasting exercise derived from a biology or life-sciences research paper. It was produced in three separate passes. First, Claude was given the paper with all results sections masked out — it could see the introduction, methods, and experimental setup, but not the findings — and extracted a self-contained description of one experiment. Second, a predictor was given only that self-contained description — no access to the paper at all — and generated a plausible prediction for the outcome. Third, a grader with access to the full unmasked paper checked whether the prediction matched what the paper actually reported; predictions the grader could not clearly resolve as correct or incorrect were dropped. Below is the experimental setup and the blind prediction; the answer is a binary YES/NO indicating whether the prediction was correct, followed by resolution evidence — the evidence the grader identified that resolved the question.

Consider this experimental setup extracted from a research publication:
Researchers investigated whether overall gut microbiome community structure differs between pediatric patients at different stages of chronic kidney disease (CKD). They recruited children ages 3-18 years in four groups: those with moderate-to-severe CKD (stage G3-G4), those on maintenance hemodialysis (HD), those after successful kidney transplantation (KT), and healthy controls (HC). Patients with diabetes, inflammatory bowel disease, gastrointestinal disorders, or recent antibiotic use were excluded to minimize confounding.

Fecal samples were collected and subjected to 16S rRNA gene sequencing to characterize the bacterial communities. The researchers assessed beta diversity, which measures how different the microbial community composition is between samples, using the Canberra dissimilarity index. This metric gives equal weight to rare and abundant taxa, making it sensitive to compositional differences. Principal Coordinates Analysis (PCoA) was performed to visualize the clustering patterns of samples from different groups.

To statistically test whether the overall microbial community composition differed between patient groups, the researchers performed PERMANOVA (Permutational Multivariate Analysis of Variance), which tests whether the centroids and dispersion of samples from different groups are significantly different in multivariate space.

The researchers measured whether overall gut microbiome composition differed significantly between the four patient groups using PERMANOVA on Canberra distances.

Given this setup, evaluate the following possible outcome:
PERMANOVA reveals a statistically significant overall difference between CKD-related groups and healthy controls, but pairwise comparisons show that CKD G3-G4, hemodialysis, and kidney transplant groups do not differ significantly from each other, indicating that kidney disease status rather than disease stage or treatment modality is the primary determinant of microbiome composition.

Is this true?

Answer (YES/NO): NO